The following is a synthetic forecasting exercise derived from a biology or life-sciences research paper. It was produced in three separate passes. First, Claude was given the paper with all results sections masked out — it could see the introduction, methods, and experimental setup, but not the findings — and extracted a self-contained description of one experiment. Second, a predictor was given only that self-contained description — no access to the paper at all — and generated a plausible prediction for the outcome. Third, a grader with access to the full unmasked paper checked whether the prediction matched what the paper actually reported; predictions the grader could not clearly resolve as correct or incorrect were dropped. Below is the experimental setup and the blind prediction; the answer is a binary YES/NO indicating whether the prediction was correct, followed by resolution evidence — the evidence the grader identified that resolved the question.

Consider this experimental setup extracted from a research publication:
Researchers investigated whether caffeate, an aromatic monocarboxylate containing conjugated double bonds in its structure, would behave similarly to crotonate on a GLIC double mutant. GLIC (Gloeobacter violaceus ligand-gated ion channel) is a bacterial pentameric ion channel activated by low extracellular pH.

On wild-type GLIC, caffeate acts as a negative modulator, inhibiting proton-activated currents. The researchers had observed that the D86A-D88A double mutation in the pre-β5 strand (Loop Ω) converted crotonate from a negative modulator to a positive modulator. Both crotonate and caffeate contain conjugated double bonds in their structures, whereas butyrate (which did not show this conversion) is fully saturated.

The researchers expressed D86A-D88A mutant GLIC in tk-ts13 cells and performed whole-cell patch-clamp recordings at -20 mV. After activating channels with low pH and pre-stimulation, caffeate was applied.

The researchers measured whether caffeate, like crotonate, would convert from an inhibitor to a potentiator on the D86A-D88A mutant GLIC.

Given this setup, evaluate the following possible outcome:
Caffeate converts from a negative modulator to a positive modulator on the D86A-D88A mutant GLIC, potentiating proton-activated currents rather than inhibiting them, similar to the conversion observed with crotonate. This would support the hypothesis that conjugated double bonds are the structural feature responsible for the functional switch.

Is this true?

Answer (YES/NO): YES